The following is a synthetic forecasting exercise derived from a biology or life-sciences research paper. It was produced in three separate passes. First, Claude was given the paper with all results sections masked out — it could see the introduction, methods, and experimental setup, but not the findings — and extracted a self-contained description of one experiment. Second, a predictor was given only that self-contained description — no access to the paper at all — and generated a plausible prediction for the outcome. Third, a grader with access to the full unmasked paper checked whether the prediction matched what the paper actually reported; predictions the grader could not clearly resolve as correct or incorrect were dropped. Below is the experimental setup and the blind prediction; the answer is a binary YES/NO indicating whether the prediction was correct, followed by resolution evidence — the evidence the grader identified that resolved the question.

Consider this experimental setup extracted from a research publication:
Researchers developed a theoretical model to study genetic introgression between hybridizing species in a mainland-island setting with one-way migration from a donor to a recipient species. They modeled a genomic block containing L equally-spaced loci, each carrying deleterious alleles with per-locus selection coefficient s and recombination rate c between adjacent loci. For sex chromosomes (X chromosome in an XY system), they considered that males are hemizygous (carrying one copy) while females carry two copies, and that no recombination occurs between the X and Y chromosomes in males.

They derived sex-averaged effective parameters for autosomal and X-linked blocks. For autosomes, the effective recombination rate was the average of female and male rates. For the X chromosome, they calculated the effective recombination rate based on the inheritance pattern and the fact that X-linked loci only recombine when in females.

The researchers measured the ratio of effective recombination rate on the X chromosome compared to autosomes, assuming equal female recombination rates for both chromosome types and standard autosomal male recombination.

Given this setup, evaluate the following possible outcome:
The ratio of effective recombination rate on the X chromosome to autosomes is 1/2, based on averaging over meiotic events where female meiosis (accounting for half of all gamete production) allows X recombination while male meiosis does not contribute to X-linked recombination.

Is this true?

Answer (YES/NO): NO